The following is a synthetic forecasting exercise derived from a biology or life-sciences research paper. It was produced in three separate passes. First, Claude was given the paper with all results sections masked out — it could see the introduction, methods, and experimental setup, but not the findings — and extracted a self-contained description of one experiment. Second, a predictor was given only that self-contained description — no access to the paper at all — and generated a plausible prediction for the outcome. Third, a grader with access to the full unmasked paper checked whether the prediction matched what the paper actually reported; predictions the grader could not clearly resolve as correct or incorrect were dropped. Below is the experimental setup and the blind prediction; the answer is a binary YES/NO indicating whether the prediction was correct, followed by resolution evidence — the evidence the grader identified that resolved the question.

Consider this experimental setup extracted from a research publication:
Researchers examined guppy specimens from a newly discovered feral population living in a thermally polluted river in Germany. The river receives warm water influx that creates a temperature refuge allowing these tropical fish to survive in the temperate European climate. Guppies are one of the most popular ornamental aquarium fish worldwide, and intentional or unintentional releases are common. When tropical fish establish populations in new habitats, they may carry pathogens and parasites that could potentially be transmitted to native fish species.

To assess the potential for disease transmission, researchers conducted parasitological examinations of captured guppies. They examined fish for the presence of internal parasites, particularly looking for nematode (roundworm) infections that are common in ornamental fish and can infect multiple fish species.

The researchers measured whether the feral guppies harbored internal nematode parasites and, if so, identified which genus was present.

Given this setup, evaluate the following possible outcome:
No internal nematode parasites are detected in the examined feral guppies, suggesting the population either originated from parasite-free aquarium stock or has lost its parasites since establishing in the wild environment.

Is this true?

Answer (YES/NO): NO